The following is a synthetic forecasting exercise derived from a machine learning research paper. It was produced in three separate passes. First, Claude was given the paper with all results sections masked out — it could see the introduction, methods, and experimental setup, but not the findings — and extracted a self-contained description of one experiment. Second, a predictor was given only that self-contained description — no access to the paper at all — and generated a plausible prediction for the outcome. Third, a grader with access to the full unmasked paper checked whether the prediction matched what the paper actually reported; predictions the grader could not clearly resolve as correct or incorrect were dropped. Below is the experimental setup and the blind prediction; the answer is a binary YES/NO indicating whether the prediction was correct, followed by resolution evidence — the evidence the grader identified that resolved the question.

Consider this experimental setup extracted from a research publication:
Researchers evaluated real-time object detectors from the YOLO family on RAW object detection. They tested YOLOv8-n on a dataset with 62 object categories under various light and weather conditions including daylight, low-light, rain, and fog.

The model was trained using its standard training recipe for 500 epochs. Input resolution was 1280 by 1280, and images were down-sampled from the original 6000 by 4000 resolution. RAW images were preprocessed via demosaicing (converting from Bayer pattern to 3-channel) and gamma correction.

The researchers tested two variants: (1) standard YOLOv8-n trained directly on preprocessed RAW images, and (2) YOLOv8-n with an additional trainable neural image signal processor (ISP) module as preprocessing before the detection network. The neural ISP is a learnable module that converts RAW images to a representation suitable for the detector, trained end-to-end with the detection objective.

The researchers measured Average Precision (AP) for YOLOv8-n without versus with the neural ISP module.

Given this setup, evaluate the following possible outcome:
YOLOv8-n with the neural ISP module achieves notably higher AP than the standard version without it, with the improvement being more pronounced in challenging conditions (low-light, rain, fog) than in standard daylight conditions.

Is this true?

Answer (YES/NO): NO